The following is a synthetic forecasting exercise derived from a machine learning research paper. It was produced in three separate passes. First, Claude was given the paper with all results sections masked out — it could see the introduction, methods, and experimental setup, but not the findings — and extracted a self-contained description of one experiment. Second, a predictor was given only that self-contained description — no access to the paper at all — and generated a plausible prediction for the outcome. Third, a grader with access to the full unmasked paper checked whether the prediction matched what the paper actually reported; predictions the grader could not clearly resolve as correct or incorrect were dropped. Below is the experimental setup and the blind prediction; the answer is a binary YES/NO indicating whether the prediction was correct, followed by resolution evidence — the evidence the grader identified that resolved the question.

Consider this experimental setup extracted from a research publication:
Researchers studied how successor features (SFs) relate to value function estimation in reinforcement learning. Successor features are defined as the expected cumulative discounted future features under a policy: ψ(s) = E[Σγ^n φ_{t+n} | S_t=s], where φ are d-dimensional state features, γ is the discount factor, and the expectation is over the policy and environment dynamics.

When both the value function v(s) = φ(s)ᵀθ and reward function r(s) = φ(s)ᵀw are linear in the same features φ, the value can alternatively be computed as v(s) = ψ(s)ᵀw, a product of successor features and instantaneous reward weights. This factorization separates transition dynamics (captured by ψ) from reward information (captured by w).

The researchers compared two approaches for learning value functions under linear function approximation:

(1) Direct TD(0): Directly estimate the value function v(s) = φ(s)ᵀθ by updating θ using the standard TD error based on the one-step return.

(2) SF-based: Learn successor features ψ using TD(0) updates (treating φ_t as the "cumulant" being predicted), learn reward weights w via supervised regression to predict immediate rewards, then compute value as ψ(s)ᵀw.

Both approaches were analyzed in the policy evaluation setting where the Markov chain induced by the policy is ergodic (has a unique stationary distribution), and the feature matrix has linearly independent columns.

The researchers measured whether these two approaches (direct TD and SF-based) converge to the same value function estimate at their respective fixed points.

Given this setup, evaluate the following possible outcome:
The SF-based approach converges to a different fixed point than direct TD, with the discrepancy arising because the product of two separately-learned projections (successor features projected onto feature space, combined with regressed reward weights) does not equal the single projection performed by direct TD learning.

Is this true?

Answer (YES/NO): NO